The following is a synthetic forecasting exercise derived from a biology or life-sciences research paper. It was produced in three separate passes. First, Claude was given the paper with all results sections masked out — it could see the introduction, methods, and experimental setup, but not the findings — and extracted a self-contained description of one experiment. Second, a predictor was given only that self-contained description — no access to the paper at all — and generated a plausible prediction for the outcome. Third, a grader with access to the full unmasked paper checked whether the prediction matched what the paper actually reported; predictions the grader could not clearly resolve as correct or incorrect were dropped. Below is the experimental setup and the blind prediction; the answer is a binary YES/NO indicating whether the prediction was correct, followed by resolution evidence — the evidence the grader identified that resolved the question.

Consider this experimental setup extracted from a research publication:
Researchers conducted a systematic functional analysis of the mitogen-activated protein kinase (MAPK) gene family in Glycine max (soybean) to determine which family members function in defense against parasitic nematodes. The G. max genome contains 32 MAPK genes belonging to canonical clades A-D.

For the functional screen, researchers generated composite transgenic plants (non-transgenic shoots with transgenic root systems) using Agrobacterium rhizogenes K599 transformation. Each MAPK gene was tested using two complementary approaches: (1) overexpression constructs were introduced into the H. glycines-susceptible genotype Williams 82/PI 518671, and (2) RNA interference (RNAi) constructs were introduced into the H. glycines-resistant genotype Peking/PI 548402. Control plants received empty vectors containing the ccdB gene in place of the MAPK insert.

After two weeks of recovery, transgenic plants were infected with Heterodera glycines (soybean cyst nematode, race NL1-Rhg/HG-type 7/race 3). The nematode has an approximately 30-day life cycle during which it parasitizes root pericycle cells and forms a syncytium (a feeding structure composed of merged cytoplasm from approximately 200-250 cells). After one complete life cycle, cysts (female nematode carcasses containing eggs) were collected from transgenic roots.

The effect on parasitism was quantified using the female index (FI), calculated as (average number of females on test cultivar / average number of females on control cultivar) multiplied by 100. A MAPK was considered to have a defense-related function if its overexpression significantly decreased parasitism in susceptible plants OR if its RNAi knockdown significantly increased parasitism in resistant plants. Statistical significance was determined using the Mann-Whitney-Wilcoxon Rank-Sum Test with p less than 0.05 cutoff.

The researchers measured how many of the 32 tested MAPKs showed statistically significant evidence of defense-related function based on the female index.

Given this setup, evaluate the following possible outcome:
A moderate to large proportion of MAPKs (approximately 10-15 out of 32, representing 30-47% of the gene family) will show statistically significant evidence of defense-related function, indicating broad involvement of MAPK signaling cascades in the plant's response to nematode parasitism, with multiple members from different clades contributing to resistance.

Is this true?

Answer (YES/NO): NO